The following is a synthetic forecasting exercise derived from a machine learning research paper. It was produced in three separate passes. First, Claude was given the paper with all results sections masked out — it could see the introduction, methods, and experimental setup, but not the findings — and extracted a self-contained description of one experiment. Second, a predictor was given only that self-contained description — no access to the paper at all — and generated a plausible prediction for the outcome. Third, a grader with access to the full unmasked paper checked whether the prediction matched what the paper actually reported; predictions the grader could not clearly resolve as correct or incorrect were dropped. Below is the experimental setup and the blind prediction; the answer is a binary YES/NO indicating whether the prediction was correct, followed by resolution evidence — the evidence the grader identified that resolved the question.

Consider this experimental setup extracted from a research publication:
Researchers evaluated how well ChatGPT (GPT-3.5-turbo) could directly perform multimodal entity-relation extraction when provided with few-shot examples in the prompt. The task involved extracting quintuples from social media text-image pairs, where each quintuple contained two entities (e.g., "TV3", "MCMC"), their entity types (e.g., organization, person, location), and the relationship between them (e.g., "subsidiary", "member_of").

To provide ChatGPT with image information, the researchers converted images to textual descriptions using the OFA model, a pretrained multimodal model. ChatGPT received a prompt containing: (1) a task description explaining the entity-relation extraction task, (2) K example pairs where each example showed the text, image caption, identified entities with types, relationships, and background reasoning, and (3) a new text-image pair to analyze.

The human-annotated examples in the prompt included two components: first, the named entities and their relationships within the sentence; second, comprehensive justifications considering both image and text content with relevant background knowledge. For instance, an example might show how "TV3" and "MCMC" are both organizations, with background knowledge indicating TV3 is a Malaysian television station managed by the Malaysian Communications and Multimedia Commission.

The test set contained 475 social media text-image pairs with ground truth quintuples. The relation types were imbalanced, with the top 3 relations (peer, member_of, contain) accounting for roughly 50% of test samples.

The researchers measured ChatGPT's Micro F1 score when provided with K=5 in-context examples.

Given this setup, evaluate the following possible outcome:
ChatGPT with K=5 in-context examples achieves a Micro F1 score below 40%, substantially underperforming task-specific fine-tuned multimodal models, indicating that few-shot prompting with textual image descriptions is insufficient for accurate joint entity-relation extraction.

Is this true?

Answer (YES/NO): YES